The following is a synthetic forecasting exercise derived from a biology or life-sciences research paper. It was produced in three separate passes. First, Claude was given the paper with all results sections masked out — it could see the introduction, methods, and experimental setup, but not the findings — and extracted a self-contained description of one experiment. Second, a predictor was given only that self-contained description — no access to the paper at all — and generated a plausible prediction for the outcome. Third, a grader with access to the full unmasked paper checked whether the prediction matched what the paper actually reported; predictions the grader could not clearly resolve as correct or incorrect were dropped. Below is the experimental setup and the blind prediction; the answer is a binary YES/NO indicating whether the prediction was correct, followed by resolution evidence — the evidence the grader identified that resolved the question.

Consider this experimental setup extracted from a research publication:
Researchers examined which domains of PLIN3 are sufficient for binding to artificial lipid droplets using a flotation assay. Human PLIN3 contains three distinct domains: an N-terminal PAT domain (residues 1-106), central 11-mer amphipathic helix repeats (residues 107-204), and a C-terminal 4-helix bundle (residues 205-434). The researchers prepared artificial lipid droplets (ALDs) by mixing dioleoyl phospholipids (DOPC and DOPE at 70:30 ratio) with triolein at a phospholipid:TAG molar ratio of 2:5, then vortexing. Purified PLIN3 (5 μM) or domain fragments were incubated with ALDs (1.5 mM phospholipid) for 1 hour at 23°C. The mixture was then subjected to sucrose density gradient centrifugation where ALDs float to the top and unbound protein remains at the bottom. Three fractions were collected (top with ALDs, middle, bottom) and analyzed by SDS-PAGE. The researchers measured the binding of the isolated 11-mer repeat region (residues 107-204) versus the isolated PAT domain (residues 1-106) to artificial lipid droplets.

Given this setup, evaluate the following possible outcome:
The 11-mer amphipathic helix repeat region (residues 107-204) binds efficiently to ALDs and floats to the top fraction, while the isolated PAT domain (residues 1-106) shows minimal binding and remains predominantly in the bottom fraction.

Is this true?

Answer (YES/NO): YES